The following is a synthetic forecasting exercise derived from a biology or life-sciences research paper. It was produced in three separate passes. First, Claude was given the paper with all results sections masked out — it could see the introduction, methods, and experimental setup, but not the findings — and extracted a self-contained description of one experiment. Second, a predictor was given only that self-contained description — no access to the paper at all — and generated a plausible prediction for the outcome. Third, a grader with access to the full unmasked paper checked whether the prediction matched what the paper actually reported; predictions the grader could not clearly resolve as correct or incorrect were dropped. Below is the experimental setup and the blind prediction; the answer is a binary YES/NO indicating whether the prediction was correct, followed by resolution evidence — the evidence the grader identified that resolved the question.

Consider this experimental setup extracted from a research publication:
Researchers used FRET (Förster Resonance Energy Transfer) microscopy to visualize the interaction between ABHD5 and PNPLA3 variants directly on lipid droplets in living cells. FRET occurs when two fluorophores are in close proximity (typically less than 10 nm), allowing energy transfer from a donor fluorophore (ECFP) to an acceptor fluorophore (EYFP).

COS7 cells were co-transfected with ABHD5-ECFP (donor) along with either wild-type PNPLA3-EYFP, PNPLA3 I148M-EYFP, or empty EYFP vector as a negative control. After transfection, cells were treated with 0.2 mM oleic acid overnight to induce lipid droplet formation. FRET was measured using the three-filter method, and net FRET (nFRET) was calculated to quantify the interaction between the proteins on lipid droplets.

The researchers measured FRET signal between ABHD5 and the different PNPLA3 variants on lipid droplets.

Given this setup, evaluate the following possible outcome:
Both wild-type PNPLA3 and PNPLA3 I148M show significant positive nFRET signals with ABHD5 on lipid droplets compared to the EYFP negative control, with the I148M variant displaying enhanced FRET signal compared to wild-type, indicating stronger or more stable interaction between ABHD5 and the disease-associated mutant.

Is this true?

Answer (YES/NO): NO